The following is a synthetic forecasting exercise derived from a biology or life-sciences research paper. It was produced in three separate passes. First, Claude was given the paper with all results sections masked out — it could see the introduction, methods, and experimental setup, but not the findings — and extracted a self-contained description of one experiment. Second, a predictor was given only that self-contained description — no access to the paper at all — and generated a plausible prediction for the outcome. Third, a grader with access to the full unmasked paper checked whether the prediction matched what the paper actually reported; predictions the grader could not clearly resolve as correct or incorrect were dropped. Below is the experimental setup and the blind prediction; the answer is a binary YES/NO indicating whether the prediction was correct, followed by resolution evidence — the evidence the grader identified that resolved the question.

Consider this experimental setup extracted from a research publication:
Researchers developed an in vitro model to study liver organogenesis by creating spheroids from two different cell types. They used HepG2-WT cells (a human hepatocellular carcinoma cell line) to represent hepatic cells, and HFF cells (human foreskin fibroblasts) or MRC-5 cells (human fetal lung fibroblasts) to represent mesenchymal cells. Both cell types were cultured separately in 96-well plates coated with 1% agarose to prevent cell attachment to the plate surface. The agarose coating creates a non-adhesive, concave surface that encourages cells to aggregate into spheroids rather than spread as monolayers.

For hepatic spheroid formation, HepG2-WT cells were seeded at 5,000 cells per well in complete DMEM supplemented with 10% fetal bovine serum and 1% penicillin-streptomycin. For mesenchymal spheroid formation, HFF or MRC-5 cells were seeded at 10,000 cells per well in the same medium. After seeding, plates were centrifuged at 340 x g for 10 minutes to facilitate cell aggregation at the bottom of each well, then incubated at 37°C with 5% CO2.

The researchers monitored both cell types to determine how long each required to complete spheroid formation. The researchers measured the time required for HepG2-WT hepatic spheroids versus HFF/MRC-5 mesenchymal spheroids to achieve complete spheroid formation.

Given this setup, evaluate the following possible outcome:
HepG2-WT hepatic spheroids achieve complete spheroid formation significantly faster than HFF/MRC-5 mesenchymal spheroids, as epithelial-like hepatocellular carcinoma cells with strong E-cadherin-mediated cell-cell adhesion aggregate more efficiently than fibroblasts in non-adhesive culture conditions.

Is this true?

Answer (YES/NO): NO